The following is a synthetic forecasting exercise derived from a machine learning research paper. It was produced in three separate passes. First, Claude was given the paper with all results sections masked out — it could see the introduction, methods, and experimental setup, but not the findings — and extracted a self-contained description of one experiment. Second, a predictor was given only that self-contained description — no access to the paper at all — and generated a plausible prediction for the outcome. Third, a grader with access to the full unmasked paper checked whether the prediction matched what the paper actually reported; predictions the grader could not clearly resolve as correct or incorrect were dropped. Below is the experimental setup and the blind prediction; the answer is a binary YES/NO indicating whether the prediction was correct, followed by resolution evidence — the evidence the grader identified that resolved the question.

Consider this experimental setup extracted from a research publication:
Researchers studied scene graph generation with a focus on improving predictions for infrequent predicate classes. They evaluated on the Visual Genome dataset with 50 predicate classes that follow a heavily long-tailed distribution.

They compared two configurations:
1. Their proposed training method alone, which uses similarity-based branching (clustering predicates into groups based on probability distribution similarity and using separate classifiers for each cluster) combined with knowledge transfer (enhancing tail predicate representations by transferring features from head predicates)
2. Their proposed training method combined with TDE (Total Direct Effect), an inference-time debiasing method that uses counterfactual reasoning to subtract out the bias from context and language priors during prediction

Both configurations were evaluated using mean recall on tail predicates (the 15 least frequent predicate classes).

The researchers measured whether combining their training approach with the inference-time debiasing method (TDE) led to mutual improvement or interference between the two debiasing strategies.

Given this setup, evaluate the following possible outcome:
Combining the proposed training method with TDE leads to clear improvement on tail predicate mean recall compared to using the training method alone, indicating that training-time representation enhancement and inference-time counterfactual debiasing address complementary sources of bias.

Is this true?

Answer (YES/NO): YES